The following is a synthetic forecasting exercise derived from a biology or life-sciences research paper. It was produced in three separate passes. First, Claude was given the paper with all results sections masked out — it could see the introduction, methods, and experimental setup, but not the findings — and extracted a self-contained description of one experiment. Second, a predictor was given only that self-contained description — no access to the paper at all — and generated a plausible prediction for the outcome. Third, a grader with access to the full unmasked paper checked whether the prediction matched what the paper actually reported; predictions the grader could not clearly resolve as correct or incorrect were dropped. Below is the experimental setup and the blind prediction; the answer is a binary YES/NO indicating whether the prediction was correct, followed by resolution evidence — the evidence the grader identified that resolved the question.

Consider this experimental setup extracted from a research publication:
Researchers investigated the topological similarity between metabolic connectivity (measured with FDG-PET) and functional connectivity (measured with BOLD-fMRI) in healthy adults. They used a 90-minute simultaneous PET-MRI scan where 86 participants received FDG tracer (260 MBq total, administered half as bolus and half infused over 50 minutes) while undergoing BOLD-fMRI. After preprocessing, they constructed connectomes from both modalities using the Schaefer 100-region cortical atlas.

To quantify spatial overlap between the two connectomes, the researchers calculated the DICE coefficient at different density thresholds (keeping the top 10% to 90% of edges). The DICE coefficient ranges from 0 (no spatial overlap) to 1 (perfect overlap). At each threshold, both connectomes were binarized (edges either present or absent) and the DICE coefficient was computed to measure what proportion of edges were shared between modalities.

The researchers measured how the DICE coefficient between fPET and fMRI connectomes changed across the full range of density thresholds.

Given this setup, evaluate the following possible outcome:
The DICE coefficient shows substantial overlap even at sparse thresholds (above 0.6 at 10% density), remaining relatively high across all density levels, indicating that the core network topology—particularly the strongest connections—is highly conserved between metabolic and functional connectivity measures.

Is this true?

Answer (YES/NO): NO